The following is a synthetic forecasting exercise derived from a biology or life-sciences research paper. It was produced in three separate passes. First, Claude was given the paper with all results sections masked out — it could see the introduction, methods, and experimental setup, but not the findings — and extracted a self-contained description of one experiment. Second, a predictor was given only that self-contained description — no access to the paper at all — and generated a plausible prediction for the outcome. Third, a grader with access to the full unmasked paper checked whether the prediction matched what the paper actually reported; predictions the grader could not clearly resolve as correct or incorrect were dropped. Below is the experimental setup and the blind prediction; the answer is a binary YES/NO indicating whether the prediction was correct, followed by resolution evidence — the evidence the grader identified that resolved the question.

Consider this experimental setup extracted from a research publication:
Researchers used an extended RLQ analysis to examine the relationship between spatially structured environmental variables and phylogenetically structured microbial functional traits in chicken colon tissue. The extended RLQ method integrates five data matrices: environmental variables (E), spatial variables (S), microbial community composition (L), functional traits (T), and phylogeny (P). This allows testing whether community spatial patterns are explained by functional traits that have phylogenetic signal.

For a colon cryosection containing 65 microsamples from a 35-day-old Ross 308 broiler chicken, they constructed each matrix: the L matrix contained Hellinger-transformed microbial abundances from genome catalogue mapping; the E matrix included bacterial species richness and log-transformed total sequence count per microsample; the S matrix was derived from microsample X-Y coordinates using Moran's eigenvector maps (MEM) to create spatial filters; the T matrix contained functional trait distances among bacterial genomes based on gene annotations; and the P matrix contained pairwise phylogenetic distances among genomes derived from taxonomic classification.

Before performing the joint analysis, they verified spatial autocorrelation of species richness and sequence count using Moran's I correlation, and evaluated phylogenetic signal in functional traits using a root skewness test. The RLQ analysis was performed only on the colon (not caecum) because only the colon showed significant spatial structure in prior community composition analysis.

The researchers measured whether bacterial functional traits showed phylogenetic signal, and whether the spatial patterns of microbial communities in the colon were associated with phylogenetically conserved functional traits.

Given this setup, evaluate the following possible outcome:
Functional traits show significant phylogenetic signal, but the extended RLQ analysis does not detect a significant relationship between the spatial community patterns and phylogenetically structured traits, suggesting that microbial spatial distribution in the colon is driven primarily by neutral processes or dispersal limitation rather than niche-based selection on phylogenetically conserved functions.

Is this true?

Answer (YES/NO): NO